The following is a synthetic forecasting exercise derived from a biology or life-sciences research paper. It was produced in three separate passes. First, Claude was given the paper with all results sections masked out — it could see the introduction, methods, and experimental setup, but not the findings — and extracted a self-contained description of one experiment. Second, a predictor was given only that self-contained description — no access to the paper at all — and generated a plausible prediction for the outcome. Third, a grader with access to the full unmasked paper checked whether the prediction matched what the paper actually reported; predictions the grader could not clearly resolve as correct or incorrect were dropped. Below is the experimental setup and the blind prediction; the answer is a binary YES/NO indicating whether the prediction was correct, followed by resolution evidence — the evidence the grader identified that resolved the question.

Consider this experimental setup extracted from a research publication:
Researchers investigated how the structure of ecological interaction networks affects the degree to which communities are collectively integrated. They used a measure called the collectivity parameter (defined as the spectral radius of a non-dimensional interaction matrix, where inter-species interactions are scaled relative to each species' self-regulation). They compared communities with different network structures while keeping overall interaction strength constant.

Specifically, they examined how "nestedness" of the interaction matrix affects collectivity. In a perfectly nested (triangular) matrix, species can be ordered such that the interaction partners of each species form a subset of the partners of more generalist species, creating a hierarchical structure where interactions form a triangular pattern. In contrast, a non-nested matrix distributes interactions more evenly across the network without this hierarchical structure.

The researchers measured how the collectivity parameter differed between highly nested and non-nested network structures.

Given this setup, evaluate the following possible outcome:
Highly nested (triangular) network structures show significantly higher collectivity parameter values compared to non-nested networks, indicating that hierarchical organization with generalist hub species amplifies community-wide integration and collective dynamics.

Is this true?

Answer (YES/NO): NO